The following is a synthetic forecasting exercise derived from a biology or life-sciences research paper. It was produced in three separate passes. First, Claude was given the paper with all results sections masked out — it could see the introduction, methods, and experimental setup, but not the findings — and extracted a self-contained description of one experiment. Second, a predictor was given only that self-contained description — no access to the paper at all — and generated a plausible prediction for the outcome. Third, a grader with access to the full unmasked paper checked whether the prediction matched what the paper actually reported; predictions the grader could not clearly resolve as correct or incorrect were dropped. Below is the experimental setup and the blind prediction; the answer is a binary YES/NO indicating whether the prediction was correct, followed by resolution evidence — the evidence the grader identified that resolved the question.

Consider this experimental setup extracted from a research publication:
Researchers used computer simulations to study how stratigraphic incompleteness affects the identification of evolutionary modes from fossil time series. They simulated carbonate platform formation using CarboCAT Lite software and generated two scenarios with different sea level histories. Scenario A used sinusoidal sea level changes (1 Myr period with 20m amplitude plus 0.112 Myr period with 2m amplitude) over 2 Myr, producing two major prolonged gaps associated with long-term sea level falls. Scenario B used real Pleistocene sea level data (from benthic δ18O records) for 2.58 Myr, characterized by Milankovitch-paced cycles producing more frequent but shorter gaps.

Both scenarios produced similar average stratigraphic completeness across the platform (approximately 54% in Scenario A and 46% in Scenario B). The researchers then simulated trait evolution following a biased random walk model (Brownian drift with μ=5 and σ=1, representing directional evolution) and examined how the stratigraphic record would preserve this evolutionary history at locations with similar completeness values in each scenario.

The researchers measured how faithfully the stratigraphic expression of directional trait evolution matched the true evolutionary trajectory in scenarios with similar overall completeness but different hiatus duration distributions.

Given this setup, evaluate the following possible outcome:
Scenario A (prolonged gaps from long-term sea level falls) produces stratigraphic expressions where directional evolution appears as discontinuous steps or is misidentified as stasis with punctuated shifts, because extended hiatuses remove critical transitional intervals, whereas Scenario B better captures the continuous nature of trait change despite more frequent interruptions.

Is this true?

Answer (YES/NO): NO